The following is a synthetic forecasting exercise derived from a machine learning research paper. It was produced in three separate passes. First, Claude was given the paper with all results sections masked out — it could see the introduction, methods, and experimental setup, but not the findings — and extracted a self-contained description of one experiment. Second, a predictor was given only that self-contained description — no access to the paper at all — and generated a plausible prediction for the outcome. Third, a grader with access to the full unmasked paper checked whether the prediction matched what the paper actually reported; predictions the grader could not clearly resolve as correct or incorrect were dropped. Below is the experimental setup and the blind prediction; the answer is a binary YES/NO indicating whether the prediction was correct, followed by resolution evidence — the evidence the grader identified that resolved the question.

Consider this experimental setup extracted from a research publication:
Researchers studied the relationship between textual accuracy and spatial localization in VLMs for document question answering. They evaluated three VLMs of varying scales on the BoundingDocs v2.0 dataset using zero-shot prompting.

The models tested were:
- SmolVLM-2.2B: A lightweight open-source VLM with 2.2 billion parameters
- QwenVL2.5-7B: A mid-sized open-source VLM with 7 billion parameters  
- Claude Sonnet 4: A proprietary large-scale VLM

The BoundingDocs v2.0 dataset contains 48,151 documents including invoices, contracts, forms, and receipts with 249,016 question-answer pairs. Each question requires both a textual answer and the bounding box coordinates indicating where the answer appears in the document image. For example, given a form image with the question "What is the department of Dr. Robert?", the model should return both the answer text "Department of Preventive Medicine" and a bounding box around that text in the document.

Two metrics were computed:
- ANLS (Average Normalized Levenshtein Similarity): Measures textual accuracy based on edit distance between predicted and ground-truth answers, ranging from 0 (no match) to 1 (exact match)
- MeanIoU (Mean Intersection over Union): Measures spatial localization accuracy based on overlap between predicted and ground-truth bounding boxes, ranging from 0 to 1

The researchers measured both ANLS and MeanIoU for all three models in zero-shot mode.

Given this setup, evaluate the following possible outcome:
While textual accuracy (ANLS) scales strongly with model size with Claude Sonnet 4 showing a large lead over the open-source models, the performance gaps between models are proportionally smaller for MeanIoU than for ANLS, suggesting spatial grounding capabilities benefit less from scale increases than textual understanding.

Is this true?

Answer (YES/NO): NO